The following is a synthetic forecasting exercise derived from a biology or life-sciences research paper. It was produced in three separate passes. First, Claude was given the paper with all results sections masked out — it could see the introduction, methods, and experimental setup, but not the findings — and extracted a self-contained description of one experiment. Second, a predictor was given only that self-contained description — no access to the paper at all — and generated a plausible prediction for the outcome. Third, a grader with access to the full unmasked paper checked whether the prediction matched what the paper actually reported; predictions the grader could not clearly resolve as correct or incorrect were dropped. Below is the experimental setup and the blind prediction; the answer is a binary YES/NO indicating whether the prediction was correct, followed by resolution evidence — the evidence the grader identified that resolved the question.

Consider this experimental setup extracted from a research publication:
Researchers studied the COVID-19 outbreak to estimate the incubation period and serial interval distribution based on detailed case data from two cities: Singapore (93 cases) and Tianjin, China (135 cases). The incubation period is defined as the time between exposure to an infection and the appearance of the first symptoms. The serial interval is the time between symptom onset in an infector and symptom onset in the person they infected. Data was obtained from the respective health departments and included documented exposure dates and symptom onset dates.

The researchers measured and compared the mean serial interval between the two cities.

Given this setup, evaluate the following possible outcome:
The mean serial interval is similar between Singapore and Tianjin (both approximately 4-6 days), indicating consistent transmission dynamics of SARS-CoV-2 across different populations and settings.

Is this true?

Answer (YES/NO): YES